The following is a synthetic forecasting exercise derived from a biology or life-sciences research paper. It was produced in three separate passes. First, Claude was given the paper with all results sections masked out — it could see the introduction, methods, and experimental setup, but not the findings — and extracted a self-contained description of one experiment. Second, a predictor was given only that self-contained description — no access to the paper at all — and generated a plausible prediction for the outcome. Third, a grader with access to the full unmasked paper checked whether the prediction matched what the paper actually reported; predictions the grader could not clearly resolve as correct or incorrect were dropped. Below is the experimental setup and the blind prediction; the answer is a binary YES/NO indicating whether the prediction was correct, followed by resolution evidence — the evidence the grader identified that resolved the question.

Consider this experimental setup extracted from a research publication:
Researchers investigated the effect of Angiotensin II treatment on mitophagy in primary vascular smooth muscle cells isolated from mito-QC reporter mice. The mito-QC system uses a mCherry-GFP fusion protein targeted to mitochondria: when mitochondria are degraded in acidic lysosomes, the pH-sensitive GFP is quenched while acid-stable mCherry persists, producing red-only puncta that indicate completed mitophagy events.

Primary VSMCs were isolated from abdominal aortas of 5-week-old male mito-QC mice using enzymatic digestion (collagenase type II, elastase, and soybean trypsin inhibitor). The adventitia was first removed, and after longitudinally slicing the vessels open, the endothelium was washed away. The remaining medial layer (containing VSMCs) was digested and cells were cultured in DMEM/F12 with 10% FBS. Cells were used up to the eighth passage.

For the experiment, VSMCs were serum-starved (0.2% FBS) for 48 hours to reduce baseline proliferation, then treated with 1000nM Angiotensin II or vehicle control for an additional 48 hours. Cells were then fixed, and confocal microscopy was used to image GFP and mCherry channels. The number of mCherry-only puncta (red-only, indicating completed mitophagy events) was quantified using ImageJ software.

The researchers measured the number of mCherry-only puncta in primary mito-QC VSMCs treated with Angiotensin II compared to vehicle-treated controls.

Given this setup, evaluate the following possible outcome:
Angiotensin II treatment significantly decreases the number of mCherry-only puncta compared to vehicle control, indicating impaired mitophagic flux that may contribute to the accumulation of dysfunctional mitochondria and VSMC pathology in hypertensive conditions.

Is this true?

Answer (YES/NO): YES